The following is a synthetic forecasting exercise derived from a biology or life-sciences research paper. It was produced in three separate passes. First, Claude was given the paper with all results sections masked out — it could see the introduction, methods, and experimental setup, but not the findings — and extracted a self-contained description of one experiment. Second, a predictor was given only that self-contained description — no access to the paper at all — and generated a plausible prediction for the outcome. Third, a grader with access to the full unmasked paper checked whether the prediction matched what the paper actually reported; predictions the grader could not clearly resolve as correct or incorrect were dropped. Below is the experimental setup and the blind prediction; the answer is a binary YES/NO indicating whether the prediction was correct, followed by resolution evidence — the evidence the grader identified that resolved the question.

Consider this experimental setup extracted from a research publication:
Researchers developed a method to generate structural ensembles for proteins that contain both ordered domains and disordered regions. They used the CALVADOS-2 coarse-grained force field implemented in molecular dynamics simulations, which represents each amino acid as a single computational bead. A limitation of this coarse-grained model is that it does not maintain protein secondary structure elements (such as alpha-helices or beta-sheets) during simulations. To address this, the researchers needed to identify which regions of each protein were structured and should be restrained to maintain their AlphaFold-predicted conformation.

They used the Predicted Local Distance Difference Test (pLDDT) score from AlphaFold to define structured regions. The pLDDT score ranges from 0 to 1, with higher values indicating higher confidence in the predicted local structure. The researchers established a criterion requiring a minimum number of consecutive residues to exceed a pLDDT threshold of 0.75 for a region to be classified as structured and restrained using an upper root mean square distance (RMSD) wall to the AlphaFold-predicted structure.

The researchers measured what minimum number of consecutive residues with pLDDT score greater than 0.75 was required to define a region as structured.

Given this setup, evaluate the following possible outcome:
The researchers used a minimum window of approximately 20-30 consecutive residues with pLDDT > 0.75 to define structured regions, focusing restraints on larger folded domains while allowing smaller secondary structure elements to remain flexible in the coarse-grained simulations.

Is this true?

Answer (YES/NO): NO